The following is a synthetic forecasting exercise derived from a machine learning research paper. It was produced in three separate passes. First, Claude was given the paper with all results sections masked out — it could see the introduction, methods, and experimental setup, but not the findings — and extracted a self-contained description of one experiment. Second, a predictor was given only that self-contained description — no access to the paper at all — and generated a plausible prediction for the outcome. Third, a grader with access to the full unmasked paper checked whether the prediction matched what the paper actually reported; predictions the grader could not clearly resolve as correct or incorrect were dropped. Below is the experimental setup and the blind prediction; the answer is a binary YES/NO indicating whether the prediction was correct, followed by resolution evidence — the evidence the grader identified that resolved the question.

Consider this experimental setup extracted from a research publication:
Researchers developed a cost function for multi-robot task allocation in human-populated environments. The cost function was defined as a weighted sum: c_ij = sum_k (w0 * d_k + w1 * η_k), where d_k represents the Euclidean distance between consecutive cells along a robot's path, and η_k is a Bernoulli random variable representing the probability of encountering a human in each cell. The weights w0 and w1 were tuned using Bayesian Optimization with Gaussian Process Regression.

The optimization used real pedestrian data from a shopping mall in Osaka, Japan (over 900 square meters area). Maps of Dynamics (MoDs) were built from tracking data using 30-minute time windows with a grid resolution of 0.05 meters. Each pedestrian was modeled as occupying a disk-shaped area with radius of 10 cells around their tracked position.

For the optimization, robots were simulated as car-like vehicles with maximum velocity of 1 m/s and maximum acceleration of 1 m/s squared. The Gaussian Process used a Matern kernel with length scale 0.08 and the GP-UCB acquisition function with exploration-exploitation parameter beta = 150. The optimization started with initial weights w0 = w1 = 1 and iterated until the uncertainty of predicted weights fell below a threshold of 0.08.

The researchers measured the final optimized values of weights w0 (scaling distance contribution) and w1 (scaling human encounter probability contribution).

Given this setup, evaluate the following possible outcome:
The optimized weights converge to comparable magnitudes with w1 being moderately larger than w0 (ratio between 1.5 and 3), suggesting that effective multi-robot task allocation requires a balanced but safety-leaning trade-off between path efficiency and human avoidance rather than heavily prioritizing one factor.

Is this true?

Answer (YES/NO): NO